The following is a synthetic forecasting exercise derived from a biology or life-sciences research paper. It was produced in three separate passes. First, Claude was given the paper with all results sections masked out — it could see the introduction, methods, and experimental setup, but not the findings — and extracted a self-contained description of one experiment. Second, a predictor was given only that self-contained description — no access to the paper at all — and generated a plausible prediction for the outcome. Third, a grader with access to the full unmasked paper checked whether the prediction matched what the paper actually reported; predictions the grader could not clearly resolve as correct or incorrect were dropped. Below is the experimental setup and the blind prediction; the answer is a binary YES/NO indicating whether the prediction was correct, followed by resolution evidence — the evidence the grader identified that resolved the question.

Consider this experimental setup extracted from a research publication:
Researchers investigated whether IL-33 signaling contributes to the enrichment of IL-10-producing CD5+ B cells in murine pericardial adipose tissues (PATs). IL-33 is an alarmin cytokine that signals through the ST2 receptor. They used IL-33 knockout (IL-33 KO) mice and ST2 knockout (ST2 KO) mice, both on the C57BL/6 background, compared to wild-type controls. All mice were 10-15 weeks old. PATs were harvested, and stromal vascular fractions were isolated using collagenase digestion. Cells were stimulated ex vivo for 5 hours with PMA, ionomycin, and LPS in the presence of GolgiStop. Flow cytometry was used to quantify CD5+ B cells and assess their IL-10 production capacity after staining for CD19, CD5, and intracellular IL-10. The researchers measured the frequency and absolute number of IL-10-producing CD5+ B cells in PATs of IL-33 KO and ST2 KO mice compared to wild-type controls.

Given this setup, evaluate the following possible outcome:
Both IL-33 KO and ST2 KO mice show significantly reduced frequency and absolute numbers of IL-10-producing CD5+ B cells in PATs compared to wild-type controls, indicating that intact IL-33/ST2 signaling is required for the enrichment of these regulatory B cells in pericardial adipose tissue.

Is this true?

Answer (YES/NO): YES